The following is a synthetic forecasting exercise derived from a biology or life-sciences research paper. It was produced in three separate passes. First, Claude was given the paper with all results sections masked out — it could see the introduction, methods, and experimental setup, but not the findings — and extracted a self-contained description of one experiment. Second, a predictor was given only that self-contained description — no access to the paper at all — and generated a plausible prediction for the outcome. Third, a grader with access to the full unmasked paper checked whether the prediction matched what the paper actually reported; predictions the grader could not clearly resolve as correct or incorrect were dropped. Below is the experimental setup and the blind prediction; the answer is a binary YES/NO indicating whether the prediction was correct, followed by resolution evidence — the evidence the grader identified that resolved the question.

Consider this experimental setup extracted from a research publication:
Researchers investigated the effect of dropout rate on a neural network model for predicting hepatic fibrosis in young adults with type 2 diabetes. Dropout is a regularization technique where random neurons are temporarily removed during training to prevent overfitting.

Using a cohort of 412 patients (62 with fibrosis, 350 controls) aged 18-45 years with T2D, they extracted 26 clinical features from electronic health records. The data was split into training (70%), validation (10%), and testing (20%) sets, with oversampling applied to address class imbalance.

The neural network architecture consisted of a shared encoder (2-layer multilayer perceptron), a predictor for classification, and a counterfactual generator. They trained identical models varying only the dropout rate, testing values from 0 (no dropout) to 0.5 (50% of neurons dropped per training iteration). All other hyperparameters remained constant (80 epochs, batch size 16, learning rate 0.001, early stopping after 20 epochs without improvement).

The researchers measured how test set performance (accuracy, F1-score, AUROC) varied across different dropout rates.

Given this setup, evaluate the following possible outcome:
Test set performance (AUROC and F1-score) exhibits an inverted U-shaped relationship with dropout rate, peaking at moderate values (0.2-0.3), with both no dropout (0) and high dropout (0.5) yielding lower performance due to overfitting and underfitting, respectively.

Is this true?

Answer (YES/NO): NO